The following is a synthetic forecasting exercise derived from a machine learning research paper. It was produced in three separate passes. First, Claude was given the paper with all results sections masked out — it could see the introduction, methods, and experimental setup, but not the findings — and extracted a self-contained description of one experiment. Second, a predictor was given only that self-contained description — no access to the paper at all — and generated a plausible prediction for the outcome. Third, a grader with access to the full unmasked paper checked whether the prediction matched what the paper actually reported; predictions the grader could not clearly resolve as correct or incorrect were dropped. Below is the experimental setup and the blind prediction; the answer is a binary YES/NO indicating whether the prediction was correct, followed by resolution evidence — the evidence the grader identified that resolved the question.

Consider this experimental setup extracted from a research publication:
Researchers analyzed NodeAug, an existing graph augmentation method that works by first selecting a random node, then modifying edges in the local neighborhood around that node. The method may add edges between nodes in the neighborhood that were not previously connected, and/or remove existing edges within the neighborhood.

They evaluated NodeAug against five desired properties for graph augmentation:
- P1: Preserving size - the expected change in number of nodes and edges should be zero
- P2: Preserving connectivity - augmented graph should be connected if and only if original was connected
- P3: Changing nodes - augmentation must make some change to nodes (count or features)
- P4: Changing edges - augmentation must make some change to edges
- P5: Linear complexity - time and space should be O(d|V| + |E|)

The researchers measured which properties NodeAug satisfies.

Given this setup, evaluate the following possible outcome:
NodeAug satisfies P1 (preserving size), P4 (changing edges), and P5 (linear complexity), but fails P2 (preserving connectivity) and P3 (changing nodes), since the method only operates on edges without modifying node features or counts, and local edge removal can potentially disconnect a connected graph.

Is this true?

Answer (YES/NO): NO